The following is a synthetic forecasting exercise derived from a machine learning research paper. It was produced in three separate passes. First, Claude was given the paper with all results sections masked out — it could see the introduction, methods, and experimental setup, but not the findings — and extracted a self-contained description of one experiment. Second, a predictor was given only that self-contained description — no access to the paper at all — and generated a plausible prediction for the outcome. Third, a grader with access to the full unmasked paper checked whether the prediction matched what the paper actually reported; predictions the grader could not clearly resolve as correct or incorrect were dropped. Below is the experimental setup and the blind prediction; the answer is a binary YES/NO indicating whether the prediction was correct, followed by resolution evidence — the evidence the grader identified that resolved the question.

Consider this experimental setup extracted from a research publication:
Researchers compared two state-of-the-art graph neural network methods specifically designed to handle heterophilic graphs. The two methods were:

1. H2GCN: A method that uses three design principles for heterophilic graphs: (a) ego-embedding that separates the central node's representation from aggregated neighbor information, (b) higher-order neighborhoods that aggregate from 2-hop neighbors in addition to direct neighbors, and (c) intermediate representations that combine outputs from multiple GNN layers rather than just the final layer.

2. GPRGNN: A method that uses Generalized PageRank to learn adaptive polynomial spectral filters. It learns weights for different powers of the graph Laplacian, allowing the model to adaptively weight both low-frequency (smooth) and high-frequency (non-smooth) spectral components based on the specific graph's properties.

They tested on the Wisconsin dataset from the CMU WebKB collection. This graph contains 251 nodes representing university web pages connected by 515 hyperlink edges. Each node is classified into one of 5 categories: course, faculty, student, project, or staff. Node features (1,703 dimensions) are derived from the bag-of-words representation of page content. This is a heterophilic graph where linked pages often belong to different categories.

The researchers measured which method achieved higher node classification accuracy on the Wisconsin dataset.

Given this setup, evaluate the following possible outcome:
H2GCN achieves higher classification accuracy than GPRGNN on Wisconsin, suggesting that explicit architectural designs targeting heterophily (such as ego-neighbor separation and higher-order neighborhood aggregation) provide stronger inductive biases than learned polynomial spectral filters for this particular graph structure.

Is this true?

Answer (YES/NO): YES